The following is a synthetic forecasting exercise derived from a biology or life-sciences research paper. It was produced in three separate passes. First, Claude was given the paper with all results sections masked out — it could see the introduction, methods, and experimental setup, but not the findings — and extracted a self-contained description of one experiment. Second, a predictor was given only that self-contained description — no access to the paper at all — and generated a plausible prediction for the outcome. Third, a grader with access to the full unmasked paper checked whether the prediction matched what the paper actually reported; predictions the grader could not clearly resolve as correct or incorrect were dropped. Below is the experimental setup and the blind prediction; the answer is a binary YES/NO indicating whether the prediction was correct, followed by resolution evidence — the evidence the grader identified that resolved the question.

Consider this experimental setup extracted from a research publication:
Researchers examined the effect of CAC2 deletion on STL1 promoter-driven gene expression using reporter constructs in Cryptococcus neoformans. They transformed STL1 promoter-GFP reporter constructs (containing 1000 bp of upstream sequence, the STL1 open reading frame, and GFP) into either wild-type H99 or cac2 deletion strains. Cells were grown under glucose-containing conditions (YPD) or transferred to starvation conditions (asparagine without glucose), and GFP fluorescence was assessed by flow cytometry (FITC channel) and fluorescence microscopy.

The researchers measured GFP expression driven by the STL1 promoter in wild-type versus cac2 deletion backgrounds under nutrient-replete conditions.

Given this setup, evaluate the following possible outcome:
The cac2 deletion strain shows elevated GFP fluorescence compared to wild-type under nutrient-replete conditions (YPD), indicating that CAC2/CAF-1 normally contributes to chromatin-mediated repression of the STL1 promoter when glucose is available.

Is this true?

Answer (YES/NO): YES